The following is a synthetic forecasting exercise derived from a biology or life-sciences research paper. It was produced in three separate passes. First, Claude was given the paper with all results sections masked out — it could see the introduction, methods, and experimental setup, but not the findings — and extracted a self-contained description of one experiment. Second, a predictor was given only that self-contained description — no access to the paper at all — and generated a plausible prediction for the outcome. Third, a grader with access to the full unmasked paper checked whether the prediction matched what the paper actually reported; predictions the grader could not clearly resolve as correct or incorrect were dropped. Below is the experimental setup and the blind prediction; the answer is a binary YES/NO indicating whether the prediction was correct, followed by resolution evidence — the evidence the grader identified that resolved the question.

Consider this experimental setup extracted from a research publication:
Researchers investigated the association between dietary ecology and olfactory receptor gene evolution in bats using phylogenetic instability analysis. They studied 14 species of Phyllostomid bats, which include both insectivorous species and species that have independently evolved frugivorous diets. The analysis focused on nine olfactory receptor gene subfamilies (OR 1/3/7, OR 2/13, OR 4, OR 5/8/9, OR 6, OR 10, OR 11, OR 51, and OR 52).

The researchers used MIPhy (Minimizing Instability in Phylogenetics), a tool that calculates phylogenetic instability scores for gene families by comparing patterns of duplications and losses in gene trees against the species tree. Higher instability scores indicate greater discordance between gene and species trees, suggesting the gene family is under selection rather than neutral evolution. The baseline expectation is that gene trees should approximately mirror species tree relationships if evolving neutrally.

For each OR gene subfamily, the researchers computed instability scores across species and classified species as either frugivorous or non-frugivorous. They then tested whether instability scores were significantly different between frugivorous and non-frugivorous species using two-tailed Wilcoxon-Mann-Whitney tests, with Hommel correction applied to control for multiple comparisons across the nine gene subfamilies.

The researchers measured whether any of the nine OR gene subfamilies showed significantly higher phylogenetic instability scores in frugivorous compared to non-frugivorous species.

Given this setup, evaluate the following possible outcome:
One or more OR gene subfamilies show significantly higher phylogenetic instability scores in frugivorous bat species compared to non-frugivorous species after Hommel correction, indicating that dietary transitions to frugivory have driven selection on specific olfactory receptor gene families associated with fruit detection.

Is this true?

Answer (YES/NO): YES